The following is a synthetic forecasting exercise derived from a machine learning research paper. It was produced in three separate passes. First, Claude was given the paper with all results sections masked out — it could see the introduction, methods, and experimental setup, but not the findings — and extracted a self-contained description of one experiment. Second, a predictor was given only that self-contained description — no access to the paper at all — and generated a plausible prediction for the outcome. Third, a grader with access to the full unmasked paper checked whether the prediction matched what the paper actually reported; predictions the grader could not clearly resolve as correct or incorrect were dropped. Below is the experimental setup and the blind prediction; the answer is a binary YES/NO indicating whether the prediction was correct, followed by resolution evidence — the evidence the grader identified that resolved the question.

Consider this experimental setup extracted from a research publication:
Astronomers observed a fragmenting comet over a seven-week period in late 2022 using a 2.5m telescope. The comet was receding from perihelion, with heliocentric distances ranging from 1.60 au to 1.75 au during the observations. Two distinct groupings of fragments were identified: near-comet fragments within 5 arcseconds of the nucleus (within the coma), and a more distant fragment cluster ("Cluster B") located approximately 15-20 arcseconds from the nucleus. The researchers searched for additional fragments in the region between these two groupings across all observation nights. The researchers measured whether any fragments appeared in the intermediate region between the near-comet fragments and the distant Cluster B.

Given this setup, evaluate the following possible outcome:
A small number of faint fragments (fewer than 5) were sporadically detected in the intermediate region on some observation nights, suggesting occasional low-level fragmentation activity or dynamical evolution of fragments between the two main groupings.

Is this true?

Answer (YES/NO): NO